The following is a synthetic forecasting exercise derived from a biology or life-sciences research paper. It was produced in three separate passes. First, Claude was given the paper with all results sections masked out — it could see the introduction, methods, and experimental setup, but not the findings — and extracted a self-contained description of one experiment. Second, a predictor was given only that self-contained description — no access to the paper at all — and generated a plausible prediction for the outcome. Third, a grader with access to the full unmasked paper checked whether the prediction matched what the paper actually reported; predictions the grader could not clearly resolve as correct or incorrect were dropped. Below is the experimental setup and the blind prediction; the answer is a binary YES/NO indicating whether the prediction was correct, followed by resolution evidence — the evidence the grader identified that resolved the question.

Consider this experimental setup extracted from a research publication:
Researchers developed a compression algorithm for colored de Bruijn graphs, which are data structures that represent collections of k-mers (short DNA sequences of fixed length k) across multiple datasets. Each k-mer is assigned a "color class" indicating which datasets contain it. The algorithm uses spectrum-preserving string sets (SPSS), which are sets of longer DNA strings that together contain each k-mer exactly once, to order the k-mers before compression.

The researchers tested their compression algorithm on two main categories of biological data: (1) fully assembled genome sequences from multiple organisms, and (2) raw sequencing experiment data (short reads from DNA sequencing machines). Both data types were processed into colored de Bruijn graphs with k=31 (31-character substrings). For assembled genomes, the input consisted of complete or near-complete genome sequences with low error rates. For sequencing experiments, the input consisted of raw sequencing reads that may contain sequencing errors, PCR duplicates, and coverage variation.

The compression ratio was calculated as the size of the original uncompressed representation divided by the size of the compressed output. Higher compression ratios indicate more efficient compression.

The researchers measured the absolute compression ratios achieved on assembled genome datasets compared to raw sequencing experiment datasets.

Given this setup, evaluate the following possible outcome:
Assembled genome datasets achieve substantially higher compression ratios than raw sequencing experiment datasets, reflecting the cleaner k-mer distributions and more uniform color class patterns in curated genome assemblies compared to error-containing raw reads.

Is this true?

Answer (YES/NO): NO